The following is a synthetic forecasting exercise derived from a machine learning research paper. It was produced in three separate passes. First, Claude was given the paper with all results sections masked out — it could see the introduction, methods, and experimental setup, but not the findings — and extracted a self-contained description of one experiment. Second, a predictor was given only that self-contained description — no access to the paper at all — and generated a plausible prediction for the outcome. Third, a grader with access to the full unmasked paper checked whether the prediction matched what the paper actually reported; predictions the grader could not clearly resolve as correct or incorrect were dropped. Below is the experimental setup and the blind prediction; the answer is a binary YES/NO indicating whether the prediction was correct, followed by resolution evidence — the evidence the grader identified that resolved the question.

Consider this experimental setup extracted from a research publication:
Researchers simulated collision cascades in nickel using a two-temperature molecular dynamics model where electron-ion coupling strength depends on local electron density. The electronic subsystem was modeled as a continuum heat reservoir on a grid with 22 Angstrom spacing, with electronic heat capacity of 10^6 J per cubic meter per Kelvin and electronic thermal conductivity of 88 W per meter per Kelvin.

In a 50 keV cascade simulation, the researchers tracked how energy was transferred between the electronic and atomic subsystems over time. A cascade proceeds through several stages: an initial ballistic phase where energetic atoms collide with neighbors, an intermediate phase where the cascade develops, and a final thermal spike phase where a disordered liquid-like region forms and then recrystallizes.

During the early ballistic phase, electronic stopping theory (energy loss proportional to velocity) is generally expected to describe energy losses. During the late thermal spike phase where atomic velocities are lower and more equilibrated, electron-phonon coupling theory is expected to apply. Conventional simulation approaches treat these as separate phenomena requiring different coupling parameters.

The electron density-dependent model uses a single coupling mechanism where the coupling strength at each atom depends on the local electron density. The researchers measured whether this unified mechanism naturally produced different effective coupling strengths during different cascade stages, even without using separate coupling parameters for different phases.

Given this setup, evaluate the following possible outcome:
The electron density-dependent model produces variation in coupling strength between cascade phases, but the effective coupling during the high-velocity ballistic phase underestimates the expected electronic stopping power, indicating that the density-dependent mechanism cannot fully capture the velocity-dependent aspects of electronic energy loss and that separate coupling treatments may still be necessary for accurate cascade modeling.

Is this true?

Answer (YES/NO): NO